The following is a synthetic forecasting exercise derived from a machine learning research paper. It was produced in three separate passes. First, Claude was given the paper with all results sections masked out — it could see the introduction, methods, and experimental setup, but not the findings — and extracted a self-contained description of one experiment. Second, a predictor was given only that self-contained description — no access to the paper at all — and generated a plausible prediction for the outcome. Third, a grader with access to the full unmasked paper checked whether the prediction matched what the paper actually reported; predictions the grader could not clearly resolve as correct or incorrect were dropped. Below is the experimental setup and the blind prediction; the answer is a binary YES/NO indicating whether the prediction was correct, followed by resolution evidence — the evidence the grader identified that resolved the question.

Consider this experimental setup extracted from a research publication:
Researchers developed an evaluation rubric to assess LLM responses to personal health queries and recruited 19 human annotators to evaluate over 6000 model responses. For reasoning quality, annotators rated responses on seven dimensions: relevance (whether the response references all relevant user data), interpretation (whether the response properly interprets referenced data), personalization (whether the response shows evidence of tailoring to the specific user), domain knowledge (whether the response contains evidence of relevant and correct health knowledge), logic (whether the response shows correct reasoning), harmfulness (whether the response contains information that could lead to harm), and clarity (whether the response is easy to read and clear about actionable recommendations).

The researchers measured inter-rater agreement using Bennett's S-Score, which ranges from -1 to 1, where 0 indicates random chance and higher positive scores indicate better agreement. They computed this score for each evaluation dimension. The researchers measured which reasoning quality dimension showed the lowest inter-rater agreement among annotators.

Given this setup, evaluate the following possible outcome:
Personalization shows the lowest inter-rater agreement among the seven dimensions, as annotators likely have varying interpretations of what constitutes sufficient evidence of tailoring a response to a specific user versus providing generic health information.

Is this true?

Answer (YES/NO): NO